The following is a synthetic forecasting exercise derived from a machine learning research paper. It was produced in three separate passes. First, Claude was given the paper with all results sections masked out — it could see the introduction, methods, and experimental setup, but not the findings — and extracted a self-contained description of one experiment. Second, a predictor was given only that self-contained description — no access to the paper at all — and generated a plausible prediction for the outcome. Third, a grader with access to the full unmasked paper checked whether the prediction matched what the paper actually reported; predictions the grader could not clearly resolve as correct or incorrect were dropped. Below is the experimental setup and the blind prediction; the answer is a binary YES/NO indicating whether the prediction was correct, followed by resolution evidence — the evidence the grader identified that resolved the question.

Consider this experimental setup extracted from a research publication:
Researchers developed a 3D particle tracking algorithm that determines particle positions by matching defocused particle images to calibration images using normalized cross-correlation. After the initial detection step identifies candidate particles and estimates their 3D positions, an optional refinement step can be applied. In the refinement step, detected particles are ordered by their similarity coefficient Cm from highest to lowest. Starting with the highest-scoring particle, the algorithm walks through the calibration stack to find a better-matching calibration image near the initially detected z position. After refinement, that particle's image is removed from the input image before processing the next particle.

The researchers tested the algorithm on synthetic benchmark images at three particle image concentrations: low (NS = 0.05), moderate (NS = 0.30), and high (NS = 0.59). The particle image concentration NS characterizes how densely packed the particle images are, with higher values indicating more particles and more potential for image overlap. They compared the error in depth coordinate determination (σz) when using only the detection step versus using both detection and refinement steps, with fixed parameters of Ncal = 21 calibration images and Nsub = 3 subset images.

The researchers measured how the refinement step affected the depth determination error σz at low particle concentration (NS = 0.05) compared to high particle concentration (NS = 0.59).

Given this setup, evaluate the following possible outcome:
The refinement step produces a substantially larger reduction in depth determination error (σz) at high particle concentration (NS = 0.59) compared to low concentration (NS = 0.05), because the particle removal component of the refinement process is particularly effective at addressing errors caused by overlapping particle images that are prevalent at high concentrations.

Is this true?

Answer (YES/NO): NO